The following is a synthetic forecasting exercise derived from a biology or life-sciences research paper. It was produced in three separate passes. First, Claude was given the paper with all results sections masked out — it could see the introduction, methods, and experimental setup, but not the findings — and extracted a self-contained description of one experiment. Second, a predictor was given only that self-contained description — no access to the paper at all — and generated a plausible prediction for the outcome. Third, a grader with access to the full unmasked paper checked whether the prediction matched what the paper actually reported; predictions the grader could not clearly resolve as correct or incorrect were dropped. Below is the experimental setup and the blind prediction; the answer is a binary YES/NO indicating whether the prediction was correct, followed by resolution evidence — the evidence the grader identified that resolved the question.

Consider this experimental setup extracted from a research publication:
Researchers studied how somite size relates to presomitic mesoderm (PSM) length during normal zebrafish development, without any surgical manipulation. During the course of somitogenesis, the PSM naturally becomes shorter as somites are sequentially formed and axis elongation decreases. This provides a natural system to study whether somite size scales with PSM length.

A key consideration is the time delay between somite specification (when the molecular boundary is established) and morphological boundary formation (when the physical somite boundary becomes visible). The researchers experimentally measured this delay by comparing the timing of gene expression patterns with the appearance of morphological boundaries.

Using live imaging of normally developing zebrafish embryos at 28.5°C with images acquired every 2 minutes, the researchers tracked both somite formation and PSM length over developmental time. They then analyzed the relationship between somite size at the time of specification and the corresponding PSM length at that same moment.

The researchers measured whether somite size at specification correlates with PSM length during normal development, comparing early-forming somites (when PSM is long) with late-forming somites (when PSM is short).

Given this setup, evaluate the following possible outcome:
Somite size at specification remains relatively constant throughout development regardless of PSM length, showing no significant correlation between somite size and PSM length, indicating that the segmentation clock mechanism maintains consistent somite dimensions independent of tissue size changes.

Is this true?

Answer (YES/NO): NO